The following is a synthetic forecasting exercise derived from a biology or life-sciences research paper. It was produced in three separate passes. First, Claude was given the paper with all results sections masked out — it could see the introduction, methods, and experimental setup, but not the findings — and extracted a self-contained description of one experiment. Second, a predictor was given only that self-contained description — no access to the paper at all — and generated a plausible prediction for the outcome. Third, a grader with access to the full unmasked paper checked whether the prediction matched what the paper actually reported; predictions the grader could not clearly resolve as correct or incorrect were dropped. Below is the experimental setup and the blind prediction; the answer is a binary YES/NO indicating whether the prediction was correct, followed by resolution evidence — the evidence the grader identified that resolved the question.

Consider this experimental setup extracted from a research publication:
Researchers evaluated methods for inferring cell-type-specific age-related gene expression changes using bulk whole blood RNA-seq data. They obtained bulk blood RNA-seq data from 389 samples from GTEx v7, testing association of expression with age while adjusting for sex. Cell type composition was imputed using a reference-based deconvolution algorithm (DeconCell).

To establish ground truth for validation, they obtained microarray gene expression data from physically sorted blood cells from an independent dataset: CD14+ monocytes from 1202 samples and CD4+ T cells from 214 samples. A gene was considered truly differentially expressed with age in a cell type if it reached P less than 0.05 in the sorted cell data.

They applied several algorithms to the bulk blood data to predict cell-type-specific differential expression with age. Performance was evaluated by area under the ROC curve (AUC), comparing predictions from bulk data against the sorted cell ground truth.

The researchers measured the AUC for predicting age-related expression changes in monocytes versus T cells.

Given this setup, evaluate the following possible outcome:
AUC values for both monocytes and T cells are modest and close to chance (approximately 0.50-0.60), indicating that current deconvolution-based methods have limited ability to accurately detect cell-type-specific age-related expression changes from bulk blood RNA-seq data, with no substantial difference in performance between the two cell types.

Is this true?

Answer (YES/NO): NO